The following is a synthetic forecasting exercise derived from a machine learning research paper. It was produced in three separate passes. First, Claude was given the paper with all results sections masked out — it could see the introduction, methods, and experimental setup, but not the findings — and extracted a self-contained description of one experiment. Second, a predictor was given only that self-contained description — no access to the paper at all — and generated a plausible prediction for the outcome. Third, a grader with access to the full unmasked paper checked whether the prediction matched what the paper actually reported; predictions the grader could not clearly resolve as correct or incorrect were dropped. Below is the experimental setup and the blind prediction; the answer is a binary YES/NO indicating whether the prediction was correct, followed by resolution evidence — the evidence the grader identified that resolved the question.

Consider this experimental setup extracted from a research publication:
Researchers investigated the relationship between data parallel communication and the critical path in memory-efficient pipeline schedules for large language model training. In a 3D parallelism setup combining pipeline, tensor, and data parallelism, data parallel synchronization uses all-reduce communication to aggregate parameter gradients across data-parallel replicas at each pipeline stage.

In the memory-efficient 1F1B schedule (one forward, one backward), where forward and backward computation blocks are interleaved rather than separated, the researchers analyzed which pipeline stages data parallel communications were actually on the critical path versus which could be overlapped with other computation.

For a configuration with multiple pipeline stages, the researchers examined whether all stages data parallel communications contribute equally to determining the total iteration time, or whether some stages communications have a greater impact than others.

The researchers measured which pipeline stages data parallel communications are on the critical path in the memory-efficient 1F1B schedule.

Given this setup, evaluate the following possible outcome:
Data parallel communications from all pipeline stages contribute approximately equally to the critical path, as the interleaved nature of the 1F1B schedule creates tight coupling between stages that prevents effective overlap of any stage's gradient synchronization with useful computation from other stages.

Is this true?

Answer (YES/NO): NO